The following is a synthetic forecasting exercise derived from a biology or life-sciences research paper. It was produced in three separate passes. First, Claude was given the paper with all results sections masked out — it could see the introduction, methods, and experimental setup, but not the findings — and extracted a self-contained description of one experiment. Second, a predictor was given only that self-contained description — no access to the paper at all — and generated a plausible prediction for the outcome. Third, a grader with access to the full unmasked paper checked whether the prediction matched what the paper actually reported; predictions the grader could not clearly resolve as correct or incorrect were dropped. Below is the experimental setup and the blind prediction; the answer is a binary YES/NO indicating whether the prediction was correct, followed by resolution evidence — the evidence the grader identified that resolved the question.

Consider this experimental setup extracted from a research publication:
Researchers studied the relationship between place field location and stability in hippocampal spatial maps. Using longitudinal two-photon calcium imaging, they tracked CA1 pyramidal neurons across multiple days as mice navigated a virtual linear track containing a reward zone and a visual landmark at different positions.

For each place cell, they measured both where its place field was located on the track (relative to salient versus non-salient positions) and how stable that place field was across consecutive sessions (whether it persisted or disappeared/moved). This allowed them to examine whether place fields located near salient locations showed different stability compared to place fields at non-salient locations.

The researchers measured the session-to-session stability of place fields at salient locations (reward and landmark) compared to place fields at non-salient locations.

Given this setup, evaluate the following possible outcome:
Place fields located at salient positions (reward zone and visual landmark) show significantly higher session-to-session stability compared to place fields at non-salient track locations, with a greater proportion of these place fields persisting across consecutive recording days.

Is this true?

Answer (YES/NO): YES